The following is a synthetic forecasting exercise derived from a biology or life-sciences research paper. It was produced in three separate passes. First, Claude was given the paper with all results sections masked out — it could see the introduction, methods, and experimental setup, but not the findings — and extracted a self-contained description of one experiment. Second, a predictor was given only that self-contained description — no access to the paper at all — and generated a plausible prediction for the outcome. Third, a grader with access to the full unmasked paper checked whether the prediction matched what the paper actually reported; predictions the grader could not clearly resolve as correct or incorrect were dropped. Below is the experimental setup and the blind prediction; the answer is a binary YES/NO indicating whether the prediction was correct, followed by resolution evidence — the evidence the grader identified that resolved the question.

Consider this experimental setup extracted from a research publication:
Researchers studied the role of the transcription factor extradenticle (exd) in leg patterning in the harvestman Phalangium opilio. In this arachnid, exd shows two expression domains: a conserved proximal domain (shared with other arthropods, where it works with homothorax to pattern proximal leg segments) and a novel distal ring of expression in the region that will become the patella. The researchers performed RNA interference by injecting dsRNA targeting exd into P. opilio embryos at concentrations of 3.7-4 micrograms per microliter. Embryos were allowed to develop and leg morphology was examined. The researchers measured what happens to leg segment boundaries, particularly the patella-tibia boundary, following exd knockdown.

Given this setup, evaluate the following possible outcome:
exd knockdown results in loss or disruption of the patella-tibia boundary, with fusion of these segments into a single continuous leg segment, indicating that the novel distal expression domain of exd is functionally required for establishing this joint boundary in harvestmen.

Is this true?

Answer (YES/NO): YES